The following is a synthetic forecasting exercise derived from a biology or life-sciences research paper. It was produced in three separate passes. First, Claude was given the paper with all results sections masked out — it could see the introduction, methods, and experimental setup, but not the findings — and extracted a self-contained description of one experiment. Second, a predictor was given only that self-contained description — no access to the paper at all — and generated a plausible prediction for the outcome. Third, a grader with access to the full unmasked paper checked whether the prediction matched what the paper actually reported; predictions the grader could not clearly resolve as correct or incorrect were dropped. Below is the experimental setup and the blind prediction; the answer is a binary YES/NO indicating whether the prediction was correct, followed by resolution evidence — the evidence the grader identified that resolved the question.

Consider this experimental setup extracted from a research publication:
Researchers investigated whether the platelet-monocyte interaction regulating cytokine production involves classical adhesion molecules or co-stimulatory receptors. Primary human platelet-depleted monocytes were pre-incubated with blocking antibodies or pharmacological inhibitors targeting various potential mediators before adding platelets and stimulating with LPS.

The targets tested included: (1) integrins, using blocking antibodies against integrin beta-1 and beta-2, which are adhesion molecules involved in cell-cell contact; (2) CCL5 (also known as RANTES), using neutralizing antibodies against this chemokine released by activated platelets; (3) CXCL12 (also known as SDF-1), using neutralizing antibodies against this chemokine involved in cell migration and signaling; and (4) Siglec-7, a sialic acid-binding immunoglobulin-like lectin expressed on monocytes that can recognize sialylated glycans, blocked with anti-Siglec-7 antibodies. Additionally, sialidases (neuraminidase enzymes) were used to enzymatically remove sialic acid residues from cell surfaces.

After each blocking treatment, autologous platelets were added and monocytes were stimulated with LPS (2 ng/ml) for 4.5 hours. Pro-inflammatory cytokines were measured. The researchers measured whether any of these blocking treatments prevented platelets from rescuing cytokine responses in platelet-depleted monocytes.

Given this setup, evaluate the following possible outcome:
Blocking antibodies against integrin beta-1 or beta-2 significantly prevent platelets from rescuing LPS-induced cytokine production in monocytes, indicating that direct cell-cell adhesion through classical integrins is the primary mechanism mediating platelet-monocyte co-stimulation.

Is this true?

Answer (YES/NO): NO